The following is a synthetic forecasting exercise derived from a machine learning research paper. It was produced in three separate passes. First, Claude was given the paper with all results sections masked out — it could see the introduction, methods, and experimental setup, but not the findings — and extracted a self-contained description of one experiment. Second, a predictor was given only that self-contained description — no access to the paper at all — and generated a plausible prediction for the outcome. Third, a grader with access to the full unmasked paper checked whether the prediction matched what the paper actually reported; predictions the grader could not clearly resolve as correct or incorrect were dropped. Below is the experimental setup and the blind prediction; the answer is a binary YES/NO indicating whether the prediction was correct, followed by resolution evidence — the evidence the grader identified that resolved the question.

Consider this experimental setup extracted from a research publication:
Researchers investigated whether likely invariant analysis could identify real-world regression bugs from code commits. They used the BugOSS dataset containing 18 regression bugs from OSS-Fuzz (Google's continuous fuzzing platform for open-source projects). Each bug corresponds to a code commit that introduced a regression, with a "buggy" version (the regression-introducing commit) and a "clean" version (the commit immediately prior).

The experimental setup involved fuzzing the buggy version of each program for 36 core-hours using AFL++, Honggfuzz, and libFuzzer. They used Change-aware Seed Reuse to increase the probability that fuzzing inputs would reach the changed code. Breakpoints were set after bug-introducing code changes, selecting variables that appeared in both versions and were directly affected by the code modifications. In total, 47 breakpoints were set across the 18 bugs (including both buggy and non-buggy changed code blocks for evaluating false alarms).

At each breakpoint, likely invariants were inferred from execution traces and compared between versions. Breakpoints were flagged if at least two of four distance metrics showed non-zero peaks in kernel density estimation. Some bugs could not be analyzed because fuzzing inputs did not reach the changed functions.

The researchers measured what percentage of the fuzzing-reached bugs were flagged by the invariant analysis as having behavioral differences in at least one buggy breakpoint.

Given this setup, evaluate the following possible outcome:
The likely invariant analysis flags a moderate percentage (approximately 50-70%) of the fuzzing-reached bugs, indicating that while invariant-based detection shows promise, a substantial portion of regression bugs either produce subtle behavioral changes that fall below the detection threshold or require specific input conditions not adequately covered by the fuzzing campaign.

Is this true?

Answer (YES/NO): NO